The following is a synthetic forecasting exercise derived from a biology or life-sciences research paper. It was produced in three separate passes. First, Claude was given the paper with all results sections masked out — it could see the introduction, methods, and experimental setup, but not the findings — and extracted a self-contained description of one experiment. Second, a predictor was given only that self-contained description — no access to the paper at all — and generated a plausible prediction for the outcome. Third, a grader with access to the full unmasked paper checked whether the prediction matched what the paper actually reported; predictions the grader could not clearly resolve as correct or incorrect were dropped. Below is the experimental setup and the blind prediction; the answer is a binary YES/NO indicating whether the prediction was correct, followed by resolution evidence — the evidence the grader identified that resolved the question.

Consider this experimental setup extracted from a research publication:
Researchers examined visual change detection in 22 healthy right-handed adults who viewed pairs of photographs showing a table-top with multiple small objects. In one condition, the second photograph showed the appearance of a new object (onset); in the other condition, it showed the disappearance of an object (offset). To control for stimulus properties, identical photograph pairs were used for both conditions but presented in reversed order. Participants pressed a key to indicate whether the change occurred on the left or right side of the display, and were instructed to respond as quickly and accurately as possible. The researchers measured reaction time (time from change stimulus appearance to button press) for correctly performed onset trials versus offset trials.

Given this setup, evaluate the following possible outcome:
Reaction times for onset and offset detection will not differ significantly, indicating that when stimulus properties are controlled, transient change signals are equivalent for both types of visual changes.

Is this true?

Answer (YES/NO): NO